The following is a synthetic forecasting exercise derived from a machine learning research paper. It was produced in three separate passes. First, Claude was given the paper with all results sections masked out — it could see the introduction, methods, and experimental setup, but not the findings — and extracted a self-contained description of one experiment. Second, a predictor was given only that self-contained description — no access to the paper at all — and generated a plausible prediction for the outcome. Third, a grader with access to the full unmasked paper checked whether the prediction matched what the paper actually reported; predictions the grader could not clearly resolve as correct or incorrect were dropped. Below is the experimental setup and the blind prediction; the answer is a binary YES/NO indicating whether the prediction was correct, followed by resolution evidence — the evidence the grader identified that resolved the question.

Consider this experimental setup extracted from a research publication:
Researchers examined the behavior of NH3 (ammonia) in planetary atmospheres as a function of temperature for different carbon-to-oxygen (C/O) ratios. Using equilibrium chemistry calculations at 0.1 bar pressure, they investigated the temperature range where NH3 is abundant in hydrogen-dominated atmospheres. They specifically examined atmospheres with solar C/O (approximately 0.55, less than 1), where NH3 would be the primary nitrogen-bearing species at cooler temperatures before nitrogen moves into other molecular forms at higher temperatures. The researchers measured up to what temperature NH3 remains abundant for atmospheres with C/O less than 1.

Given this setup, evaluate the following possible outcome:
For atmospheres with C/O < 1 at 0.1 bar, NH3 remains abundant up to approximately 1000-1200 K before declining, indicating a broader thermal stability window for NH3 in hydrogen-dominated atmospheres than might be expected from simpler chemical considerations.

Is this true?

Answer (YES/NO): NO